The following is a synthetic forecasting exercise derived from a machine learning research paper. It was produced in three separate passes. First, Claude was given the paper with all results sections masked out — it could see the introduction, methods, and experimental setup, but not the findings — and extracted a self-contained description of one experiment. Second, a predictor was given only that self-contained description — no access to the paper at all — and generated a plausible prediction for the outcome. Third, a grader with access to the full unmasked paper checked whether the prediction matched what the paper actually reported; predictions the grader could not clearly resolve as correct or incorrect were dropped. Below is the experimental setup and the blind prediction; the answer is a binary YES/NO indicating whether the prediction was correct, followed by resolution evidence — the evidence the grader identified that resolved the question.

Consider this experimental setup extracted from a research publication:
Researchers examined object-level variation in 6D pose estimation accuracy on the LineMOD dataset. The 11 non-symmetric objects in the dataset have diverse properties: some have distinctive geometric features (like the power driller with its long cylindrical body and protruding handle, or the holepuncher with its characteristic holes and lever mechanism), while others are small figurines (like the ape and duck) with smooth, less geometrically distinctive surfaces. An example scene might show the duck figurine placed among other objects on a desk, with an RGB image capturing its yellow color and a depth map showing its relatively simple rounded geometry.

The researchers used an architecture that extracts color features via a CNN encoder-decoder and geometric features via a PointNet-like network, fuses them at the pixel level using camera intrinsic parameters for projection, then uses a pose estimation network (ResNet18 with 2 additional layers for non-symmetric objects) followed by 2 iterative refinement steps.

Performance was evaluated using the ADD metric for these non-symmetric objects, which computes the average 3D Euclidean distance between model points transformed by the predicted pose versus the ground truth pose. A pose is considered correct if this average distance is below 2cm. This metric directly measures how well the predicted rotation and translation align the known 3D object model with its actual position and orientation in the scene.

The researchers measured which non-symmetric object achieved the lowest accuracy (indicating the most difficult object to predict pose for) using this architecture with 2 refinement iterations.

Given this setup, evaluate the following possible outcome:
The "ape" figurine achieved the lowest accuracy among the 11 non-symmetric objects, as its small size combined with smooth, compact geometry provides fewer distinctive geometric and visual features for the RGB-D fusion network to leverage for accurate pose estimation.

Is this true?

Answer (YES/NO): NO